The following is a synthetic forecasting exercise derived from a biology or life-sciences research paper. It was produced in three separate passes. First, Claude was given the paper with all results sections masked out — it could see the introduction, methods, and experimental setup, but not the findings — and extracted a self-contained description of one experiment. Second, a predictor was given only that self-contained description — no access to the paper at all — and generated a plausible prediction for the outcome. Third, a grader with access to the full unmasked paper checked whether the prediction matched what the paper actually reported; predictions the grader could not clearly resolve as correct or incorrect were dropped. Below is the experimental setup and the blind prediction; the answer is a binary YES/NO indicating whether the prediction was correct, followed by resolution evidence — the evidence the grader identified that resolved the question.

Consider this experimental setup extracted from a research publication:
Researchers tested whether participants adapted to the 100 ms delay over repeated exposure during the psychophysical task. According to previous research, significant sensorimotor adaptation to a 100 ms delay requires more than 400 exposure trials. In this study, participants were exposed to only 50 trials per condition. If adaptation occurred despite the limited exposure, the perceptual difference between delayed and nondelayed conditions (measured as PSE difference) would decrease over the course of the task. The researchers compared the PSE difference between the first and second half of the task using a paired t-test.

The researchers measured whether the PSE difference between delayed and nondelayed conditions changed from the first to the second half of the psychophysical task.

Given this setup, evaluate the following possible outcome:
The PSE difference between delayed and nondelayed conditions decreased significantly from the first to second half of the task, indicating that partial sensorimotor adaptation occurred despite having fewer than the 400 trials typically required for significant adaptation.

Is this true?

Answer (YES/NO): NO